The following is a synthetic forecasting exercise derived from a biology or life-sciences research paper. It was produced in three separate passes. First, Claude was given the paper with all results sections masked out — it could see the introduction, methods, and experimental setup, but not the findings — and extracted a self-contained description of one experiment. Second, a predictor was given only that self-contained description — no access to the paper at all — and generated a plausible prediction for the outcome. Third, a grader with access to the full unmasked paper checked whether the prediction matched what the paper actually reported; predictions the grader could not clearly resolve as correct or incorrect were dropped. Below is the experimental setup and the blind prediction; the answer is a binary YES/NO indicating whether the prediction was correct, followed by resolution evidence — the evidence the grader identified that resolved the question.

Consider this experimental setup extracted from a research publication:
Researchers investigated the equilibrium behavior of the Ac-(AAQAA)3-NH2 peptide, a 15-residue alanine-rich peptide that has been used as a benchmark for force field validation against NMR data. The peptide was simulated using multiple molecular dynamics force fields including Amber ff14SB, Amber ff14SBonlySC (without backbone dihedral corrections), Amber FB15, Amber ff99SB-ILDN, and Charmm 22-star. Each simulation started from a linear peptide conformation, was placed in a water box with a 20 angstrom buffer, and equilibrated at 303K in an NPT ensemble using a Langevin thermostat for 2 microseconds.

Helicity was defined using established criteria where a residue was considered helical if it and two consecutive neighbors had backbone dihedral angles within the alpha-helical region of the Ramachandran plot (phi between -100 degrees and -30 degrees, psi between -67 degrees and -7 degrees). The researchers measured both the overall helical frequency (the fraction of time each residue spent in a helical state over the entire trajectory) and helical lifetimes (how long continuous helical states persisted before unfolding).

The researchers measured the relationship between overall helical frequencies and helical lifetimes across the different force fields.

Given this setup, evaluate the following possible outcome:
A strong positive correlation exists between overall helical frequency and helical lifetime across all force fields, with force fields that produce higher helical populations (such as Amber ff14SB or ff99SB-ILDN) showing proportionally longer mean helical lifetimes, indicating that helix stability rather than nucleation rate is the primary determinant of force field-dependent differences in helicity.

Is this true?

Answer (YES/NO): NO